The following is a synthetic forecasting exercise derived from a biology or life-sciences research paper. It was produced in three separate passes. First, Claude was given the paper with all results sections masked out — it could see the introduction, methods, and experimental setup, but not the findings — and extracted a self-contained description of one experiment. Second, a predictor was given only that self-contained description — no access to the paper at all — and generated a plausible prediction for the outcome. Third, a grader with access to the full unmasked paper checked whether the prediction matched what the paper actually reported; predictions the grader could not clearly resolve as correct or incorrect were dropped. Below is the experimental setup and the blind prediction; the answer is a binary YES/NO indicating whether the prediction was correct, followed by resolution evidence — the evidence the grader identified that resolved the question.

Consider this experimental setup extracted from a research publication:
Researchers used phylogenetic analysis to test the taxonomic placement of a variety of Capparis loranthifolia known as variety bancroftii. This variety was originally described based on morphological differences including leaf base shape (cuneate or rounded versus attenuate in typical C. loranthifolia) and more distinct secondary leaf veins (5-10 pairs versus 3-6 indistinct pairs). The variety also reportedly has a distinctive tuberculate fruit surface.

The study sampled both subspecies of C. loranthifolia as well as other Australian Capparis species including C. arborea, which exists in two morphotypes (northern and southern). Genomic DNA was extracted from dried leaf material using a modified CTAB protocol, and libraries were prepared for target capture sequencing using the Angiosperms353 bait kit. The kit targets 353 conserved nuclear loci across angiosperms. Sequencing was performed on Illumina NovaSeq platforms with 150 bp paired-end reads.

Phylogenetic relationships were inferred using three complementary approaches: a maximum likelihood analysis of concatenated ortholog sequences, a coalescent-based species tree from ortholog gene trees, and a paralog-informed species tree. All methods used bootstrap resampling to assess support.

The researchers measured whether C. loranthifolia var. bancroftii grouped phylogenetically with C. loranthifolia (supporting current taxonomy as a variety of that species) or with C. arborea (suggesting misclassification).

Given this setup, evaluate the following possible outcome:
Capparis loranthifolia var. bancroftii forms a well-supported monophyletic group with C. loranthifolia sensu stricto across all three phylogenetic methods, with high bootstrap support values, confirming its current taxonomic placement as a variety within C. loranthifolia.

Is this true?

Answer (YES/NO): NO